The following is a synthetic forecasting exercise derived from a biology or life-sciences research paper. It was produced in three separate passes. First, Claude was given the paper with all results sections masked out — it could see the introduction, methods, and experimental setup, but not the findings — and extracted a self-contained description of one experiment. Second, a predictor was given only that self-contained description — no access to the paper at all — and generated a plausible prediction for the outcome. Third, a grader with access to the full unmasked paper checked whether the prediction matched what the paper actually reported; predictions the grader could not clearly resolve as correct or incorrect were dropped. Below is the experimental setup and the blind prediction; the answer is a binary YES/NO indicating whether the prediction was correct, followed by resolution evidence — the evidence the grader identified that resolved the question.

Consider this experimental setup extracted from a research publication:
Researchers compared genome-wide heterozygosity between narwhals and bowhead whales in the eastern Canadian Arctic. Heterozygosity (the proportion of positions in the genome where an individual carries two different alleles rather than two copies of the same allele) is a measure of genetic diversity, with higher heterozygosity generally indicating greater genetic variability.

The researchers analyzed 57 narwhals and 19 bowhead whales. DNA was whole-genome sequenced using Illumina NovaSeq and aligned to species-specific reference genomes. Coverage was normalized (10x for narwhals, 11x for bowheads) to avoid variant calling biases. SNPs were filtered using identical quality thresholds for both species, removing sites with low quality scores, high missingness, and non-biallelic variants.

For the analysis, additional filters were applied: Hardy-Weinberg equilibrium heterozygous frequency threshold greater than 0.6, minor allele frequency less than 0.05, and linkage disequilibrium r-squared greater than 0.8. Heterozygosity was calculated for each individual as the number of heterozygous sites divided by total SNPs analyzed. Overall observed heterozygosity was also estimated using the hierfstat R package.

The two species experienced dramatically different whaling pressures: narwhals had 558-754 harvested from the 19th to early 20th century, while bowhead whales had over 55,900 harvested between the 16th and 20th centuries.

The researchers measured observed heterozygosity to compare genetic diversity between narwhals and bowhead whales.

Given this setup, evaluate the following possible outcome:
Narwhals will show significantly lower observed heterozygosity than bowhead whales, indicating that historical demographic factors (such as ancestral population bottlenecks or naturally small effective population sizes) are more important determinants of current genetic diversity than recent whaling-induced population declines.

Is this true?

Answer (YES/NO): NO